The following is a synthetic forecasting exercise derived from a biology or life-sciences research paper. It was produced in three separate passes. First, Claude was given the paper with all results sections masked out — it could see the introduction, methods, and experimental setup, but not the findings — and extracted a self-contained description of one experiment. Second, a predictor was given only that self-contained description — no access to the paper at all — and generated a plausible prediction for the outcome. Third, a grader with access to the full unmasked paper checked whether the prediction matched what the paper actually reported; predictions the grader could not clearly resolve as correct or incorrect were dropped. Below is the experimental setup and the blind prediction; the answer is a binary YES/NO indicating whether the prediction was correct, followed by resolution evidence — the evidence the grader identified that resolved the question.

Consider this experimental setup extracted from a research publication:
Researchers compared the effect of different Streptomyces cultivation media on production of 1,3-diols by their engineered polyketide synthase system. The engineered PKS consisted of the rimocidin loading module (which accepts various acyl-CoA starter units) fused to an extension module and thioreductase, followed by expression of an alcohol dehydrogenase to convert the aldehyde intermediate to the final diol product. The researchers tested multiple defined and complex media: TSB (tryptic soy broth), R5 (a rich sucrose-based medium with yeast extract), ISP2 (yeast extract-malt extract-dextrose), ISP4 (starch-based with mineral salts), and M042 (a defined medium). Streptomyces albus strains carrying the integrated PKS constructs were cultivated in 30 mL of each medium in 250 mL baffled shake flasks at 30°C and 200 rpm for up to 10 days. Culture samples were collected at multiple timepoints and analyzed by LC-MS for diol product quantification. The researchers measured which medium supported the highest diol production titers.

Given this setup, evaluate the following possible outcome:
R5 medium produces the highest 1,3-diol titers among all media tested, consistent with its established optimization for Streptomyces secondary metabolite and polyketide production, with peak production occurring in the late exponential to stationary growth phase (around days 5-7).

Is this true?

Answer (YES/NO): NO